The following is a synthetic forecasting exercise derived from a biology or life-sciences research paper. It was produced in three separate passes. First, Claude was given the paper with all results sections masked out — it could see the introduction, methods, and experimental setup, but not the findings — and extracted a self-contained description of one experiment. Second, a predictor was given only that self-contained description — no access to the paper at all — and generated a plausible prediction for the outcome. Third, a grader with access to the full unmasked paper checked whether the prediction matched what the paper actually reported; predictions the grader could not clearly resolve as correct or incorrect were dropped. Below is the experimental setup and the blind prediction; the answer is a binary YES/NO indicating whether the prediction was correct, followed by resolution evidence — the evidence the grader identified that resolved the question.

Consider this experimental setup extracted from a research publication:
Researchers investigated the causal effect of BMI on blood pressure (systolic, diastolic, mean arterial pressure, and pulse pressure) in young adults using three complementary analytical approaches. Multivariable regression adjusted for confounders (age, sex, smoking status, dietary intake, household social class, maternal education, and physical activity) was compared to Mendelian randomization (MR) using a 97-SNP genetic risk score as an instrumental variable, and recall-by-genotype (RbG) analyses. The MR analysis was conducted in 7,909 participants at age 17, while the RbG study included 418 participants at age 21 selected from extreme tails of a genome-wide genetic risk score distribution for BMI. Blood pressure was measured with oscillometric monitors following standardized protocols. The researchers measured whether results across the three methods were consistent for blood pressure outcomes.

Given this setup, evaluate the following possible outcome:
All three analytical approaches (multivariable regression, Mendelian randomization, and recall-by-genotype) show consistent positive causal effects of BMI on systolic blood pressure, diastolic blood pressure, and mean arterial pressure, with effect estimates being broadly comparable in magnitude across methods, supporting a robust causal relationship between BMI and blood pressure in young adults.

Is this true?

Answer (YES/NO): YES